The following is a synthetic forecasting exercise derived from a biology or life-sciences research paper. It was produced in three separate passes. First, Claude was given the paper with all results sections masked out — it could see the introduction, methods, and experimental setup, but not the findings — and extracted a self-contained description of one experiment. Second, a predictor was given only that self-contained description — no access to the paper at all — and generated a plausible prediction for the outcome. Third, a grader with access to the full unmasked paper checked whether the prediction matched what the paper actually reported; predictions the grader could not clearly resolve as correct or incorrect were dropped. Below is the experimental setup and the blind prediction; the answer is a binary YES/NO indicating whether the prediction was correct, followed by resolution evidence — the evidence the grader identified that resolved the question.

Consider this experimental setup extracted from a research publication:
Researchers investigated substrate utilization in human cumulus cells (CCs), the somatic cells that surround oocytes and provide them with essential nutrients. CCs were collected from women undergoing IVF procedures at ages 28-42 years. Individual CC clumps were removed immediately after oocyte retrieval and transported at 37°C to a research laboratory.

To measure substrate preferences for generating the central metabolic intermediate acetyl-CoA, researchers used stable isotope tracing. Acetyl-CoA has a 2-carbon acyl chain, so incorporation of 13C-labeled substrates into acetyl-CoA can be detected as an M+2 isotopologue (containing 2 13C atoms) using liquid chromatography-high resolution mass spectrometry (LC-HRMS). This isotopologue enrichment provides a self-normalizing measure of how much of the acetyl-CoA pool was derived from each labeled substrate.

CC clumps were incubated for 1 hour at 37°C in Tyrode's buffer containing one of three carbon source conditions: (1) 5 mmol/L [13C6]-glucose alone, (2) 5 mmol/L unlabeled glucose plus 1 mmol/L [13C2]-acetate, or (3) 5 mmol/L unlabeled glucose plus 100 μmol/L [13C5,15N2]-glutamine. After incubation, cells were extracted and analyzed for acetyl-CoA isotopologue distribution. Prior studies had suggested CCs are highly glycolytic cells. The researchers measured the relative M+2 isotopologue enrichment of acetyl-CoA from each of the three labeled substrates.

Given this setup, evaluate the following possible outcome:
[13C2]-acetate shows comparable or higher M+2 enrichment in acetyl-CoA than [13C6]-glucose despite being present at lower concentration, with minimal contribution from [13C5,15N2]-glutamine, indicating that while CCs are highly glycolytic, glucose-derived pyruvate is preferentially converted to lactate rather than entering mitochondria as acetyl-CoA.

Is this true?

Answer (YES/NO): NO